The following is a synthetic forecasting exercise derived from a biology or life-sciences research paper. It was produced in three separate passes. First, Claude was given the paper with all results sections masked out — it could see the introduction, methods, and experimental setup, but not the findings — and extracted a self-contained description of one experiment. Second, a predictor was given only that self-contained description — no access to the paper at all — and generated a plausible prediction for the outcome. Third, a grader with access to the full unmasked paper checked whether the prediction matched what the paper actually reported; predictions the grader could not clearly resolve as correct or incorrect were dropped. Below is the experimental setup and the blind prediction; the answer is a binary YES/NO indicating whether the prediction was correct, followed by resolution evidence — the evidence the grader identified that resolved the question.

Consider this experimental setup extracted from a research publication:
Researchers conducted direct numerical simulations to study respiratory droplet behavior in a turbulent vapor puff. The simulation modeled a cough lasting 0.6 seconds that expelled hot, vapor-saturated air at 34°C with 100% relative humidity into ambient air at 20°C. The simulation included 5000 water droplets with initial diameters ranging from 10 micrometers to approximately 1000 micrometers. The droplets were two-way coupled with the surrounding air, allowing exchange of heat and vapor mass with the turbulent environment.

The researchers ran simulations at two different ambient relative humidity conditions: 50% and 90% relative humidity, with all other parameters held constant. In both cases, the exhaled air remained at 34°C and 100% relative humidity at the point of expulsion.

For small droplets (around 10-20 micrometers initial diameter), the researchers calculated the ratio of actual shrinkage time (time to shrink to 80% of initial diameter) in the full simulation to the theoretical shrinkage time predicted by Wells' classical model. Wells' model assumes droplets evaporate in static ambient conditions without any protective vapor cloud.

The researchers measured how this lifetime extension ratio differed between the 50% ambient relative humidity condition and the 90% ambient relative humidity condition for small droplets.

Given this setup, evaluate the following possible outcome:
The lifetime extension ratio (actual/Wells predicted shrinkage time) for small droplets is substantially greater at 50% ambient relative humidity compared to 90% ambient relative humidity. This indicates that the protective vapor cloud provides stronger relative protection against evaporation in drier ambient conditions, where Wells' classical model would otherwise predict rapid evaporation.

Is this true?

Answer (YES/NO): NO